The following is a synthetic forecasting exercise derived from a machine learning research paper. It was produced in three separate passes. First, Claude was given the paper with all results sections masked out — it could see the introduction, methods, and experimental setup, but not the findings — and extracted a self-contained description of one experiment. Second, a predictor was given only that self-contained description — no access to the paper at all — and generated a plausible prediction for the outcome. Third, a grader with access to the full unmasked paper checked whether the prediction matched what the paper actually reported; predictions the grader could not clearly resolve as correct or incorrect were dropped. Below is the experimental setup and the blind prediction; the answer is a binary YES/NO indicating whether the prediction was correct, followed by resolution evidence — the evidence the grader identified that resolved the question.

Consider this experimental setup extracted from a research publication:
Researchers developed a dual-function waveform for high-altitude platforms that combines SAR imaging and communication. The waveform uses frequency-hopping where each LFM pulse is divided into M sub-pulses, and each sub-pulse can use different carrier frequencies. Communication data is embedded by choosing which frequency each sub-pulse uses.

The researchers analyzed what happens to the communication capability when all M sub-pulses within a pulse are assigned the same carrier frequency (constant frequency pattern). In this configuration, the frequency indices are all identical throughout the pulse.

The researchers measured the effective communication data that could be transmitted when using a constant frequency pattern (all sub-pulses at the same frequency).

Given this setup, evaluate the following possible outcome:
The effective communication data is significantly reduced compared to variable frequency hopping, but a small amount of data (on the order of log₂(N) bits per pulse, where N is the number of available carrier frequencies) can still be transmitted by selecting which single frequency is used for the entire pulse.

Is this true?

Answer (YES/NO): NO